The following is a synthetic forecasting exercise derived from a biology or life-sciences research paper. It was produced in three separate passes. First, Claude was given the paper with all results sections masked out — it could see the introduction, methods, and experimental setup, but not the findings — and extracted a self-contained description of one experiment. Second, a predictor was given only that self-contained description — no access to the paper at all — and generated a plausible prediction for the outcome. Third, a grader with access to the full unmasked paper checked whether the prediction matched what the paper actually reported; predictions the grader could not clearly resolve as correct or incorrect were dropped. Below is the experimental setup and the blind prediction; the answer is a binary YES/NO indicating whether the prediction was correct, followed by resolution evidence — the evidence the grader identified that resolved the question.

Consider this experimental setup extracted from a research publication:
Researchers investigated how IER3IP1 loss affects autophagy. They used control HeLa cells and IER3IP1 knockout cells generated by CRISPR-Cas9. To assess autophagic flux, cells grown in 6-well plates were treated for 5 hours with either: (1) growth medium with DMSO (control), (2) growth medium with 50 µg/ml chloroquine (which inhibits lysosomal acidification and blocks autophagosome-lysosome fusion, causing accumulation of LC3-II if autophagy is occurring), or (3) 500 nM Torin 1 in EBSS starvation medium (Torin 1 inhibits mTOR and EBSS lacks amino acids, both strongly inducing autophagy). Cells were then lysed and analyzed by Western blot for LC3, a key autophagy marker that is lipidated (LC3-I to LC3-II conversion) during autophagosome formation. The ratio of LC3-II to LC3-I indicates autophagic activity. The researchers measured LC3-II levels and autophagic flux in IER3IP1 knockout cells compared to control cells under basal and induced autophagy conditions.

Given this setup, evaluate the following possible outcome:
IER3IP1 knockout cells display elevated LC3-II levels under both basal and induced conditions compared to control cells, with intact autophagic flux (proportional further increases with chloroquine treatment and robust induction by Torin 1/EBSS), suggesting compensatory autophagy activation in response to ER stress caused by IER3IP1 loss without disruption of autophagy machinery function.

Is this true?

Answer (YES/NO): NO